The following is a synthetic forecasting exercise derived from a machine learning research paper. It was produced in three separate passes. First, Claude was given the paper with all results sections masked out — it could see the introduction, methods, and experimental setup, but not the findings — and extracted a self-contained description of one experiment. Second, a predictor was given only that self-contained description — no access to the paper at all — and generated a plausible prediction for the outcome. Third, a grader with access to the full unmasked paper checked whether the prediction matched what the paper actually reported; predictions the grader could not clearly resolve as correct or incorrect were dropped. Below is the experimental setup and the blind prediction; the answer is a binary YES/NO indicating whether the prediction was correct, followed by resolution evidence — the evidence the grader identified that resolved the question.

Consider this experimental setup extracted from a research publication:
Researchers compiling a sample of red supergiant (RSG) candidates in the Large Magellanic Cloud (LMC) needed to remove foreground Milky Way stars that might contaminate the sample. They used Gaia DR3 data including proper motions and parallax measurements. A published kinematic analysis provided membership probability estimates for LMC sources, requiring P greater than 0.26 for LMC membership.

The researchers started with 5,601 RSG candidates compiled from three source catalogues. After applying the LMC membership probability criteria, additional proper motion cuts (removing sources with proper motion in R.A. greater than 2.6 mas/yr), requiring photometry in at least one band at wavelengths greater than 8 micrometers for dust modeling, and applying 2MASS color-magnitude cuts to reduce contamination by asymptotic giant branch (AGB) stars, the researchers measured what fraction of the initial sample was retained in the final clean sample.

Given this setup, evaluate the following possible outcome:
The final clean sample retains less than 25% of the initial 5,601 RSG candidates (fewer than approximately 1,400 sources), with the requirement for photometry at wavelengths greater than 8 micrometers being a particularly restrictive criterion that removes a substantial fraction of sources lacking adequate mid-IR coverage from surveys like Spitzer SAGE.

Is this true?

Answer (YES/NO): NO